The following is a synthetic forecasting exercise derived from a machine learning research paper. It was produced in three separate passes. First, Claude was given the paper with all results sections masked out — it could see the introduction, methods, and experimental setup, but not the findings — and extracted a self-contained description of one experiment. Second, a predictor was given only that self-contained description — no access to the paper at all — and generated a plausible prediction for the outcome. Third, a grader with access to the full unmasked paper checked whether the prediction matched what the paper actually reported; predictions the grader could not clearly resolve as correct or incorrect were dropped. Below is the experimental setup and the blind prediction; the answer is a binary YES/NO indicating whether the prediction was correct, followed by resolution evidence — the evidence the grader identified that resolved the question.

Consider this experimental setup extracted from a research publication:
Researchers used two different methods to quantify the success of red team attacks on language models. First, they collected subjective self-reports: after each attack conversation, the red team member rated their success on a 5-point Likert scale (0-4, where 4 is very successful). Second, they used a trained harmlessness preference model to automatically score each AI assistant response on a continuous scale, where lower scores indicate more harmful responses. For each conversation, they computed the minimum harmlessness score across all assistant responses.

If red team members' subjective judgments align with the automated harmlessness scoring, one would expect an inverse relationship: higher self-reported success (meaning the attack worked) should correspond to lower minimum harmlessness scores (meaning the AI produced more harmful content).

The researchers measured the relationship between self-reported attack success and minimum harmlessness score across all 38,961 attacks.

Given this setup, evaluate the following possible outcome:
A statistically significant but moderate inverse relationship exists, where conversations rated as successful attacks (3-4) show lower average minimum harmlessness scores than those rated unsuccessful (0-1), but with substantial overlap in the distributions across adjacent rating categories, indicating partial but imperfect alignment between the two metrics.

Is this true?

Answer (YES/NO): YES